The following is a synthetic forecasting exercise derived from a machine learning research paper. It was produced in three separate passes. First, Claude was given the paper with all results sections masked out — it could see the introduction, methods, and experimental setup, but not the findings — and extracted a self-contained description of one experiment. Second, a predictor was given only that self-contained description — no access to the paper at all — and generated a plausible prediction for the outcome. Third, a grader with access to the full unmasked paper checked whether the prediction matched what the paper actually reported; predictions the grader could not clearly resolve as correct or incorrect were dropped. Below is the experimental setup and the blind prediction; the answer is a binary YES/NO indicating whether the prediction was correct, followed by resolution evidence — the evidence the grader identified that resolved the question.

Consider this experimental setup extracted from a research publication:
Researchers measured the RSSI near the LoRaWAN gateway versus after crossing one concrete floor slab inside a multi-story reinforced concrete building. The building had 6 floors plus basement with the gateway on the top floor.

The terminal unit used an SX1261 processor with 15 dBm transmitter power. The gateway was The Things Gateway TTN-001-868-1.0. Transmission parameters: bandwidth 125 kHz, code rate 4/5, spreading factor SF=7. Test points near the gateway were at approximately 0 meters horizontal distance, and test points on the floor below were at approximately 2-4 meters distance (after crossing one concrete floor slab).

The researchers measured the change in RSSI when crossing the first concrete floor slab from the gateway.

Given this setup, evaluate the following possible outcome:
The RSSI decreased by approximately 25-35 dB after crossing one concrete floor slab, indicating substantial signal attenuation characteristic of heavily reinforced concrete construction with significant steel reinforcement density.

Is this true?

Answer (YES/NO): NO